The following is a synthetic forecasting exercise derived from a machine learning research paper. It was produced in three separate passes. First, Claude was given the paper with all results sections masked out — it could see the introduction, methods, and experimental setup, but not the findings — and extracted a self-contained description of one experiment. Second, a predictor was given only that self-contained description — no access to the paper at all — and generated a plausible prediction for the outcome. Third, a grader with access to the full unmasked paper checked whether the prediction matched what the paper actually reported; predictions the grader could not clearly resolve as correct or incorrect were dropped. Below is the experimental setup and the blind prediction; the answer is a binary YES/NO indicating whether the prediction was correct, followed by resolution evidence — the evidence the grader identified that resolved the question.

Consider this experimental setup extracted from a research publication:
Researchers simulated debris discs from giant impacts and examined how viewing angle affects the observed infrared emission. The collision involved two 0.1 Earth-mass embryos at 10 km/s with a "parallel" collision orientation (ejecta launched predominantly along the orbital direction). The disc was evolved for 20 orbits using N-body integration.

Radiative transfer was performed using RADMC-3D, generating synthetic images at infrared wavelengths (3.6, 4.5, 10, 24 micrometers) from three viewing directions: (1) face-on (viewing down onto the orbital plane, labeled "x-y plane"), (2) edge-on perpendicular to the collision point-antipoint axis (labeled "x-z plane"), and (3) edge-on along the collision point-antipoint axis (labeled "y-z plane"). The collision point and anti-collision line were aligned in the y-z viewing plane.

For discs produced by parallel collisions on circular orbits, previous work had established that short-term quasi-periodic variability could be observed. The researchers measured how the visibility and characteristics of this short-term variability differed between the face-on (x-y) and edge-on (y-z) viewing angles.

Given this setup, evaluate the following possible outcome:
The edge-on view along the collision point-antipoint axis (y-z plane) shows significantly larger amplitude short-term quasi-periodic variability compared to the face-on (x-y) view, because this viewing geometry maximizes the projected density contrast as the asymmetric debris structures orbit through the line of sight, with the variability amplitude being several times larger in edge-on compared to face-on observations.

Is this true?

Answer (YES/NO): NO